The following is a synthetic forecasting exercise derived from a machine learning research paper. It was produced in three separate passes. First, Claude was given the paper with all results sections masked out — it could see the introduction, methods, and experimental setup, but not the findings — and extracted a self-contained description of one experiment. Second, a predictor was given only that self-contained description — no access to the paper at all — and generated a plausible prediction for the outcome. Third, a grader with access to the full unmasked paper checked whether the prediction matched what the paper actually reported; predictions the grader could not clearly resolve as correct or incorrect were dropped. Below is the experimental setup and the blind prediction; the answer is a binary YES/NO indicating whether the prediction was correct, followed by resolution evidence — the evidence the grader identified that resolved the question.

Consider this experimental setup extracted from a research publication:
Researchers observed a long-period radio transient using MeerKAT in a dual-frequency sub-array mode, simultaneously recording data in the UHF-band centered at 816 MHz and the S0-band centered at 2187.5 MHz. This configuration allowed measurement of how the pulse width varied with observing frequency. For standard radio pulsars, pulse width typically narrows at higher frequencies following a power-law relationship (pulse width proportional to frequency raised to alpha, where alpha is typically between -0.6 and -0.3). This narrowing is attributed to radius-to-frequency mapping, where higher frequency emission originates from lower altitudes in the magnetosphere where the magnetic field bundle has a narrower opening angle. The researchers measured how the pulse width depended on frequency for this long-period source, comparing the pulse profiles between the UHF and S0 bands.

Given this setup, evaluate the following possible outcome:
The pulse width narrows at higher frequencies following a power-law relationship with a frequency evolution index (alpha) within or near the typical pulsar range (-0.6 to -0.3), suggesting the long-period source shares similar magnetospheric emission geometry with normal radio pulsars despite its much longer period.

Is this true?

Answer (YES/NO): YES